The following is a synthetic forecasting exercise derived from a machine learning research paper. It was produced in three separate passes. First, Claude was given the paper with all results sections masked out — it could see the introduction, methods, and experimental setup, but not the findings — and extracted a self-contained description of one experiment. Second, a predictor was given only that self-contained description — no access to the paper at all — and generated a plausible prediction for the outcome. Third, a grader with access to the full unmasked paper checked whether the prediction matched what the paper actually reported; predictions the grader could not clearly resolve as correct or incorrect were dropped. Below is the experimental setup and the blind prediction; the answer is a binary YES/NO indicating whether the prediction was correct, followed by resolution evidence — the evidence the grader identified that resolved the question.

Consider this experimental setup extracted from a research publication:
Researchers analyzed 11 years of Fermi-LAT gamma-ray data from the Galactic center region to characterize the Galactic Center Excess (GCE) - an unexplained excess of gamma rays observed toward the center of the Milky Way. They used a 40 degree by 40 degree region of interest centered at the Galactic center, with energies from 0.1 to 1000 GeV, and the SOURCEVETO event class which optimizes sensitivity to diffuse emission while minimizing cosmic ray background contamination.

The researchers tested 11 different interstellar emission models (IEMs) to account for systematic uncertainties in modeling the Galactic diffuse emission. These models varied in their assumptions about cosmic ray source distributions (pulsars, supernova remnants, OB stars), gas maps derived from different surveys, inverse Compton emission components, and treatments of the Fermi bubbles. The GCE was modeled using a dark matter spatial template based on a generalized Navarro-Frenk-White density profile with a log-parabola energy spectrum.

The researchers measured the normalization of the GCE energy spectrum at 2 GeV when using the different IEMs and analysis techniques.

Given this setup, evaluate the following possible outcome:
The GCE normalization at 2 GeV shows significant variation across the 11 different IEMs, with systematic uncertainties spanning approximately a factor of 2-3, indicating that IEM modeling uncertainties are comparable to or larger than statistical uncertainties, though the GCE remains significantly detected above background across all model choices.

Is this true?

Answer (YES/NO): NO